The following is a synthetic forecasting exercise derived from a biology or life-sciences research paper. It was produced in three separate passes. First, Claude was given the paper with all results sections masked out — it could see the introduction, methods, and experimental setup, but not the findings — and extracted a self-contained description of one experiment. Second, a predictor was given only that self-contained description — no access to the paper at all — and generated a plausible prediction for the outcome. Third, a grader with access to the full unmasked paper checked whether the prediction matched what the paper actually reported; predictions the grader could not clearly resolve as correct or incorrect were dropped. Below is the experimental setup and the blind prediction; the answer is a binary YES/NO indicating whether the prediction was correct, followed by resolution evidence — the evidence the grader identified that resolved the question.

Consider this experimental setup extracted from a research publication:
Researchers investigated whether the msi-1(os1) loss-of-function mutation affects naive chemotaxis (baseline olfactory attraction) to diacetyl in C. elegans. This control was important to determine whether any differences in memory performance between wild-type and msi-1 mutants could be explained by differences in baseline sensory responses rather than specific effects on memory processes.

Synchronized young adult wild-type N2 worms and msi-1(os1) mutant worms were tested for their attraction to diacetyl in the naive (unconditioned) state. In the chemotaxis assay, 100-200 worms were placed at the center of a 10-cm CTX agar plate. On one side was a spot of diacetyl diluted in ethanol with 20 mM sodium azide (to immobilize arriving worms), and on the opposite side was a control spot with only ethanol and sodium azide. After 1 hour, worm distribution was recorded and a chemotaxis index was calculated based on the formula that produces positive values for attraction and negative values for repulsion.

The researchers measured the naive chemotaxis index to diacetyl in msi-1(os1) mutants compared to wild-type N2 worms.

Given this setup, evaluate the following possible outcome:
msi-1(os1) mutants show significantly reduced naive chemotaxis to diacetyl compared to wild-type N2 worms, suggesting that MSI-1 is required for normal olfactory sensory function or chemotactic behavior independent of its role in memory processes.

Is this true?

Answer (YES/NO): NO